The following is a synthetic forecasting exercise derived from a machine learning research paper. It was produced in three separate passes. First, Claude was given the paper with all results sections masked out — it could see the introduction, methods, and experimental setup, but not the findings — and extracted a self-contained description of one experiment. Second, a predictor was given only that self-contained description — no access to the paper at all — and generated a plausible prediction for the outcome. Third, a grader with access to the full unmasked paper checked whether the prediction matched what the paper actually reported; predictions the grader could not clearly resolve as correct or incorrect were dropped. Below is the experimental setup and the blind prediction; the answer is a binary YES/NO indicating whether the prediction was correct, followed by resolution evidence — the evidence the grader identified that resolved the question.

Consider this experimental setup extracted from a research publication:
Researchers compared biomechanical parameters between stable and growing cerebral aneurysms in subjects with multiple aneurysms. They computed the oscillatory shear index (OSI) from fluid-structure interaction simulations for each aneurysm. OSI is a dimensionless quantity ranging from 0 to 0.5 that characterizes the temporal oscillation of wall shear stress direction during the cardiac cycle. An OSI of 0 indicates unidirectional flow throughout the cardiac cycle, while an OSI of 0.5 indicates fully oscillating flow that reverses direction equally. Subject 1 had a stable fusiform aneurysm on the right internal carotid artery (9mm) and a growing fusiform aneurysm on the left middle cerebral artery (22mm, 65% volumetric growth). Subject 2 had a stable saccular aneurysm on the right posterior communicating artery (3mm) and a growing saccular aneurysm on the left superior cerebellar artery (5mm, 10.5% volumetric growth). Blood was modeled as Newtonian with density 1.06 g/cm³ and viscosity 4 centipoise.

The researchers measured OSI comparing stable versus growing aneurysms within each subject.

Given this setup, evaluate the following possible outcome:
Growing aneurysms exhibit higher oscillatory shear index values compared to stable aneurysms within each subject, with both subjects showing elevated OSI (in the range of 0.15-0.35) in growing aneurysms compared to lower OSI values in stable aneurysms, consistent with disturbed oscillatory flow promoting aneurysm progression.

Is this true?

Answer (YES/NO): NO